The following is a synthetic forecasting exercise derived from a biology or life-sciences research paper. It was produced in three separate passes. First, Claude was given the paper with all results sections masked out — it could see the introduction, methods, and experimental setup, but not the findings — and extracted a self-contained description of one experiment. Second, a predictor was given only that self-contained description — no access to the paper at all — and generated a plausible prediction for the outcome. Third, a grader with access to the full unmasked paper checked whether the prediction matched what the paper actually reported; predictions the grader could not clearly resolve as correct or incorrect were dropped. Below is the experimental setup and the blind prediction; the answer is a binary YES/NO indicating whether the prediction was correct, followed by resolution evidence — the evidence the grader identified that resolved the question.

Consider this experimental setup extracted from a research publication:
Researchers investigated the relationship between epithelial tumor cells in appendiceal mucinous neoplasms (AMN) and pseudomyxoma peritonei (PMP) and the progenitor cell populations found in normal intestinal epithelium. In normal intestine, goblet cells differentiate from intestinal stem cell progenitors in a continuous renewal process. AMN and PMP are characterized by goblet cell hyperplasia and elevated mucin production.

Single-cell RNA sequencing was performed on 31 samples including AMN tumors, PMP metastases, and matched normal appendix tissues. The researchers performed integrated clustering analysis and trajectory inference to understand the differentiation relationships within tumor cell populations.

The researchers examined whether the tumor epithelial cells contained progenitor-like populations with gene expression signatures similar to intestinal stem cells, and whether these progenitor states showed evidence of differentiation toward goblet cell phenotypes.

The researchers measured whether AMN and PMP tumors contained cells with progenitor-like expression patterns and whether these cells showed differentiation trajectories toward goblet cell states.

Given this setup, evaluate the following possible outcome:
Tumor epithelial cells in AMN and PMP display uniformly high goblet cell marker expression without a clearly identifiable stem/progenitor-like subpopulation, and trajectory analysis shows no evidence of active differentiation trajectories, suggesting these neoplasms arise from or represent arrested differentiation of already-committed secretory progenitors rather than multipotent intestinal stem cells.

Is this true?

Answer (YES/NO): NO